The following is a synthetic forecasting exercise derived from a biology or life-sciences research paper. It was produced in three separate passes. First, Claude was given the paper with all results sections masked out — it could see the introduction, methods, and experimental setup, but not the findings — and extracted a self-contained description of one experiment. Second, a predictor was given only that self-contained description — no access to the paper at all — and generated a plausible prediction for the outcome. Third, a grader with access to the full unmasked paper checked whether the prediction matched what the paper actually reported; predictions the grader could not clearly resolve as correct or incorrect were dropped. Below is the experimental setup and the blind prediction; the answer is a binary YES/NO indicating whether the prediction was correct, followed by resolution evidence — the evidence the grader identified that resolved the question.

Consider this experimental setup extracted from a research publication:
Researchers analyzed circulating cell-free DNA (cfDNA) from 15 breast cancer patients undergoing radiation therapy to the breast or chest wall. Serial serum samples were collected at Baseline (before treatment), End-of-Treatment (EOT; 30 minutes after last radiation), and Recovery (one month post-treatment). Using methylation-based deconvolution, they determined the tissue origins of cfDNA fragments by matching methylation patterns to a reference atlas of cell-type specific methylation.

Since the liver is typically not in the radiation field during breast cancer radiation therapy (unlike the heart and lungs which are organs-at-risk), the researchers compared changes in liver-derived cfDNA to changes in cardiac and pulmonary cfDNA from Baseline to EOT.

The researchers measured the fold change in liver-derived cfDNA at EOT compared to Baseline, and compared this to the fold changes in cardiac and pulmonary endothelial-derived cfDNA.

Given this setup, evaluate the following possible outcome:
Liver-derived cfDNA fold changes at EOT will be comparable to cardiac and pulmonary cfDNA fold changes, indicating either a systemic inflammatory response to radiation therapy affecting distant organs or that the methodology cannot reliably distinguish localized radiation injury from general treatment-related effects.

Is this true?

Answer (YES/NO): NO